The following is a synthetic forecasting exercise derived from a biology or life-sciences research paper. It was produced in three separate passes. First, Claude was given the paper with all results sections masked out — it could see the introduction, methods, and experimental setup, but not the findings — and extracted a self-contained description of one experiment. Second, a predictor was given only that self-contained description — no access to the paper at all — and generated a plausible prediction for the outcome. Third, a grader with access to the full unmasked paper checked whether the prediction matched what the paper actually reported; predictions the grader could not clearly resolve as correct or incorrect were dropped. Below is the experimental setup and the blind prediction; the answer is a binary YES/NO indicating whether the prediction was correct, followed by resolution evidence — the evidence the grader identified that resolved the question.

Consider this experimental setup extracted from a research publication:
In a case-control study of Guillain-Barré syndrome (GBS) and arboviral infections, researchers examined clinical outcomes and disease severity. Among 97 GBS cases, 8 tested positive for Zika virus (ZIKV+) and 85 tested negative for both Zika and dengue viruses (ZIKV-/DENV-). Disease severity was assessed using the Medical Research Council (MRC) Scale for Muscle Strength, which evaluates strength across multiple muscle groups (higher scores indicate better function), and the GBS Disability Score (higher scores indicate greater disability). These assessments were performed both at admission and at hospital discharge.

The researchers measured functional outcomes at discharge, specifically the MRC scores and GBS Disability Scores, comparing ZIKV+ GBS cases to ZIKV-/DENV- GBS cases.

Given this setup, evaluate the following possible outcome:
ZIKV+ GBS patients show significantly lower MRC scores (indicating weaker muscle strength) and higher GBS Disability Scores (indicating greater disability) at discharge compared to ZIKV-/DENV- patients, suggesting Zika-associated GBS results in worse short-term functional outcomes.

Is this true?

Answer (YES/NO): YES